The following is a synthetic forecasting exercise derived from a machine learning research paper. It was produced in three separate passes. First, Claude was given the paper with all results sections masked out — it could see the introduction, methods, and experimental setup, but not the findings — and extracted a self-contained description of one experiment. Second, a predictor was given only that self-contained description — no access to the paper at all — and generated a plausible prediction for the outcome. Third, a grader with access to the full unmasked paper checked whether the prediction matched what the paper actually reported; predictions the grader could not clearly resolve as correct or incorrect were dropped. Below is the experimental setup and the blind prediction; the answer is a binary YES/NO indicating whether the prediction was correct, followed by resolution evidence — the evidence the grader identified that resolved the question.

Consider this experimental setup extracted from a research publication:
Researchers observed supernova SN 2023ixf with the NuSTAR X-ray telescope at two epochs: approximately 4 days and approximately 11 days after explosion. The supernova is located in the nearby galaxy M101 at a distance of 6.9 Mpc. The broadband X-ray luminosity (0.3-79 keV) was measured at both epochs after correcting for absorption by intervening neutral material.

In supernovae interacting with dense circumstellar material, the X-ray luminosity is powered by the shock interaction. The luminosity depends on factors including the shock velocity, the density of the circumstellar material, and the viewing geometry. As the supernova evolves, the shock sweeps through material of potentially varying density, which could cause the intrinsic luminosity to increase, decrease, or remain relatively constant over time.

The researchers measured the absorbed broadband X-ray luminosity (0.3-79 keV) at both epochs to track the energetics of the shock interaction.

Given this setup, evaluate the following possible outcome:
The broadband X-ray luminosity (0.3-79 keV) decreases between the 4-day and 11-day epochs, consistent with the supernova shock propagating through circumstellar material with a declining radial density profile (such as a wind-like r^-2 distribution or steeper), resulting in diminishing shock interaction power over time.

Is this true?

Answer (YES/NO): NO